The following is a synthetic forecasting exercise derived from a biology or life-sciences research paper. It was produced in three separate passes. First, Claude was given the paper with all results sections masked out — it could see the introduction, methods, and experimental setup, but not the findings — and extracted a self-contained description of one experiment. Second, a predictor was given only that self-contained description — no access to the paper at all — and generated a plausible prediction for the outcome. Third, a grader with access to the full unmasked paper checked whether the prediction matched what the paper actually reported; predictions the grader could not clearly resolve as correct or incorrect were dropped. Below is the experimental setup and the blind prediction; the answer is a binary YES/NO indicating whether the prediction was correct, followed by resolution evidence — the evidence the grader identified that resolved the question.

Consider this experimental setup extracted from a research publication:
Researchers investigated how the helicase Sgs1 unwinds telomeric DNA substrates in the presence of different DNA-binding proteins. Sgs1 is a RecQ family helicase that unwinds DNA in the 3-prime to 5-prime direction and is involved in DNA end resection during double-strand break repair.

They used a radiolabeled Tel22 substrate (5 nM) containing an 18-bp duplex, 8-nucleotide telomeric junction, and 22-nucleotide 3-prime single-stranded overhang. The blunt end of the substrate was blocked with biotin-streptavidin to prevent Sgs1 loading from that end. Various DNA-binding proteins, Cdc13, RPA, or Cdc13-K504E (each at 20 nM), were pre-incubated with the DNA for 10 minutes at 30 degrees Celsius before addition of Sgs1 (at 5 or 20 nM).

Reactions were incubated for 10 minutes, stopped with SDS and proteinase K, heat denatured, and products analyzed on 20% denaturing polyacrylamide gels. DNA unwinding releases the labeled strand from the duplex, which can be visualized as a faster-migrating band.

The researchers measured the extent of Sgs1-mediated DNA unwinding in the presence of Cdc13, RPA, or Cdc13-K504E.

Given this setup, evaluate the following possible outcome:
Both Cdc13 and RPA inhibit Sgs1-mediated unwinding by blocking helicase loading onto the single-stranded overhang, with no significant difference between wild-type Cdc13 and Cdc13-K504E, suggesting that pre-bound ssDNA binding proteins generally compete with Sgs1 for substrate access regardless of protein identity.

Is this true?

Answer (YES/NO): NO